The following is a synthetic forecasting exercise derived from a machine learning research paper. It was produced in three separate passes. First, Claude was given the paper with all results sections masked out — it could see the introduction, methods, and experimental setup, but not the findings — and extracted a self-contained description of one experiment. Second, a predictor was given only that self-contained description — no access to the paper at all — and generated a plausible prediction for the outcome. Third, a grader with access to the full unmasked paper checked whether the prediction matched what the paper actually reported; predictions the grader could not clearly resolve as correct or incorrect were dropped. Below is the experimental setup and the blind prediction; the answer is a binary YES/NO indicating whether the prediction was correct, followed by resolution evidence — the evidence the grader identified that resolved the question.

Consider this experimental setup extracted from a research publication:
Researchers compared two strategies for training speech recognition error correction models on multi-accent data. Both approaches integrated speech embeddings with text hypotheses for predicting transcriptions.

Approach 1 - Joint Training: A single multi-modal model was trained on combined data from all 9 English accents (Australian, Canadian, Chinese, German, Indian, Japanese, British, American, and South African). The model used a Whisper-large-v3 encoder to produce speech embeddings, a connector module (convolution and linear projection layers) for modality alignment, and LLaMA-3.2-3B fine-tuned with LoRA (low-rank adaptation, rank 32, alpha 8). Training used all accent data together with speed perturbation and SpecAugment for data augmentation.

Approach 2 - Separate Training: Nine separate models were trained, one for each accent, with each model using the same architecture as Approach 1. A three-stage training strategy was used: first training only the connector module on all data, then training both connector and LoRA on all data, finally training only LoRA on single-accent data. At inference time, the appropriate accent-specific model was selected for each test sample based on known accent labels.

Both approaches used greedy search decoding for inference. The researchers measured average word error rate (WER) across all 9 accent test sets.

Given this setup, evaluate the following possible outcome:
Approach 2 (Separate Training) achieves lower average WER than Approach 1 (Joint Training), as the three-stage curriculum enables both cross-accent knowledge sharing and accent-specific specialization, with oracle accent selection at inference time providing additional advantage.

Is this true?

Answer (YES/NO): YES